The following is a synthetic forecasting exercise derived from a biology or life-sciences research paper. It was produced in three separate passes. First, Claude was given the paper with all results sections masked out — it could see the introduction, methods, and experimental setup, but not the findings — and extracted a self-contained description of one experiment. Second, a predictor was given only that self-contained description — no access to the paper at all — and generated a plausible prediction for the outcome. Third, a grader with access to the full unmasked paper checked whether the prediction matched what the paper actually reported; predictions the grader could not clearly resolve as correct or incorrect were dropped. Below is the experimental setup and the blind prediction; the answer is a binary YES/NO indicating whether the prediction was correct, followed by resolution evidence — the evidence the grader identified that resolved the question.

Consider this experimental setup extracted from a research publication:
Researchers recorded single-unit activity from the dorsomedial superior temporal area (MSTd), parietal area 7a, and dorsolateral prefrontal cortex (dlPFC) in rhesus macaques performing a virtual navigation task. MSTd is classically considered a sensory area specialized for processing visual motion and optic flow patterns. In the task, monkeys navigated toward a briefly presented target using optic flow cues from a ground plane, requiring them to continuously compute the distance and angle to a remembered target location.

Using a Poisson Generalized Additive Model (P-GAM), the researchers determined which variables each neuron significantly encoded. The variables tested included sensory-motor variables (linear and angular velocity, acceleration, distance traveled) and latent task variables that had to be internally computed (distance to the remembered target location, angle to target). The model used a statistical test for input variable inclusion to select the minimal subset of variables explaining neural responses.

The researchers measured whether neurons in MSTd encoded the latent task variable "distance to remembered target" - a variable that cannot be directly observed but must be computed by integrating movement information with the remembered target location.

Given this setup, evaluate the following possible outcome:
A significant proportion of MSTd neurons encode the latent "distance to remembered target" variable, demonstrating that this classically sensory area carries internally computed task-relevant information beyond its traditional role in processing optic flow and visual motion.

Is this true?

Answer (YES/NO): YES